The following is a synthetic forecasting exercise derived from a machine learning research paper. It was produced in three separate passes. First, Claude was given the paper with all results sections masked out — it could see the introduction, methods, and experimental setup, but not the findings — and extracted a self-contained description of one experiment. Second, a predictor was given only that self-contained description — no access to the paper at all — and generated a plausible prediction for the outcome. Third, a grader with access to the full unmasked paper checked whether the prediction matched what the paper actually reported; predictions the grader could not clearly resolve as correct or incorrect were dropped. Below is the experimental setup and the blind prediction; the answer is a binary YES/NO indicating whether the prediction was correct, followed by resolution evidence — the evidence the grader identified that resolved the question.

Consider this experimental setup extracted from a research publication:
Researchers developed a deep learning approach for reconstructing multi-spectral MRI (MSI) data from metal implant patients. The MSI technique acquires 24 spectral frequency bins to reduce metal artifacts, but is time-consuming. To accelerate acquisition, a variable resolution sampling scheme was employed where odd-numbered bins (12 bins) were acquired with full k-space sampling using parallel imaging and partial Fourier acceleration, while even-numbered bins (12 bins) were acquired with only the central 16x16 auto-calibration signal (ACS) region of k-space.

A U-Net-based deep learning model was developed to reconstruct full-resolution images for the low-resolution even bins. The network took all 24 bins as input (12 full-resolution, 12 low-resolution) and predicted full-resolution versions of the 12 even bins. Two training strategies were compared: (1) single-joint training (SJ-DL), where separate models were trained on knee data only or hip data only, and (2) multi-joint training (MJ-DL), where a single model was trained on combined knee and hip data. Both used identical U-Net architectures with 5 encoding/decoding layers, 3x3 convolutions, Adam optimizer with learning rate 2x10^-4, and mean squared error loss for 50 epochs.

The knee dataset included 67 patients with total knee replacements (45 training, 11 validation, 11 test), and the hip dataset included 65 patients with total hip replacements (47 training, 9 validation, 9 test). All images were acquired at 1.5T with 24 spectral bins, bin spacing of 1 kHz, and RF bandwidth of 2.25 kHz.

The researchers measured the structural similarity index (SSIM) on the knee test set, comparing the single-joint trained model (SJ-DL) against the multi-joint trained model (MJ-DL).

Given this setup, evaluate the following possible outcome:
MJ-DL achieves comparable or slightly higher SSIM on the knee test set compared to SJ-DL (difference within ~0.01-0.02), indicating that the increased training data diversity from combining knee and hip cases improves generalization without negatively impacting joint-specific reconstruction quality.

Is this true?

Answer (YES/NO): YES